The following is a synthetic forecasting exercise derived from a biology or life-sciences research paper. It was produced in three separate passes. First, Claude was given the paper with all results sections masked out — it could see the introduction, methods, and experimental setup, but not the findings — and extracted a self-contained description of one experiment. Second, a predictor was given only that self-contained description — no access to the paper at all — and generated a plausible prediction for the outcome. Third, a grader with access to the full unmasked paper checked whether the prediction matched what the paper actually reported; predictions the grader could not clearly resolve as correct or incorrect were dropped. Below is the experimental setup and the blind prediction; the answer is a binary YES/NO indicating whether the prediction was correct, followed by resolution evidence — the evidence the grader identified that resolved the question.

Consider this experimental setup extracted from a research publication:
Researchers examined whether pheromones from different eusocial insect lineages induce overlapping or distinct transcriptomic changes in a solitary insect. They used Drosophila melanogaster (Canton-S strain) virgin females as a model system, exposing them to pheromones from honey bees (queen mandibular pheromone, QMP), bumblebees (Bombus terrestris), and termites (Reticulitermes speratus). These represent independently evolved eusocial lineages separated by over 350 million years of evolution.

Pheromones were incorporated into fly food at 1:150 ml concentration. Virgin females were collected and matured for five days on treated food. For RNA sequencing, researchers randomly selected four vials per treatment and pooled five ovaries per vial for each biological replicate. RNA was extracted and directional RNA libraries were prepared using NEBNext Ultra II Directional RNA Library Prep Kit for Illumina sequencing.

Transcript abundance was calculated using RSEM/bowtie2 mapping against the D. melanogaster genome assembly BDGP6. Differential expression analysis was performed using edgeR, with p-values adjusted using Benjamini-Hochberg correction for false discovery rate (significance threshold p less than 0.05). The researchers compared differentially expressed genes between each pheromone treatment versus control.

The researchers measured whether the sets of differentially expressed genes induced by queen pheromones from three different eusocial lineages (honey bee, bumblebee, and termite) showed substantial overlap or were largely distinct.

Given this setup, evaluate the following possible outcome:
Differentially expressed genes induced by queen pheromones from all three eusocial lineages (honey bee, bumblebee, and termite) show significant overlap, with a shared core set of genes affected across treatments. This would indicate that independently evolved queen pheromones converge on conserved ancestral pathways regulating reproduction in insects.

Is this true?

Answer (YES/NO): NO